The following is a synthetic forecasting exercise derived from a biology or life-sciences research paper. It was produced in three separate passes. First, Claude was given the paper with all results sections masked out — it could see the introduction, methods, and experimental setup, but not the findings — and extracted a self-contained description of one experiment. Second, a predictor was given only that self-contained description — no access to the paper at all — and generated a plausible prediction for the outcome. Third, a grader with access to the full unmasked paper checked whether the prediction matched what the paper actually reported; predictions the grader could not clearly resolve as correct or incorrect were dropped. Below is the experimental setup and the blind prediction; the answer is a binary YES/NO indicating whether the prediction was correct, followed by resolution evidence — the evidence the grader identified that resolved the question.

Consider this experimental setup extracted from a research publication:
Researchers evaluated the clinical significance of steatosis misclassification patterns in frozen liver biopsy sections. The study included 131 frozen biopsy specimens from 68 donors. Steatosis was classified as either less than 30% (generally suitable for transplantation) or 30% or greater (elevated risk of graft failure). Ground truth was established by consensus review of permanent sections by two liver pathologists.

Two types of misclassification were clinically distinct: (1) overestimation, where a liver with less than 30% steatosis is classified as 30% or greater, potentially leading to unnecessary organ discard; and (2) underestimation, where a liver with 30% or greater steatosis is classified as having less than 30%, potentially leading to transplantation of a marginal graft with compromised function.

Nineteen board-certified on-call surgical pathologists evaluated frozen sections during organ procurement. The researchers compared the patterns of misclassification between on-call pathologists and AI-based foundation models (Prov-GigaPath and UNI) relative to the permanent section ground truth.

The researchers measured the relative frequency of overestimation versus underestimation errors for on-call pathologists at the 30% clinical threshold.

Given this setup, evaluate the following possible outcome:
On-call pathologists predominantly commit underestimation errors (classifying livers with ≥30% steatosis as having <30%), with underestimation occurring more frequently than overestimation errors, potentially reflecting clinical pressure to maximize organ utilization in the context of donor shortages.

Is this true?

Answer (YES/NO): YES